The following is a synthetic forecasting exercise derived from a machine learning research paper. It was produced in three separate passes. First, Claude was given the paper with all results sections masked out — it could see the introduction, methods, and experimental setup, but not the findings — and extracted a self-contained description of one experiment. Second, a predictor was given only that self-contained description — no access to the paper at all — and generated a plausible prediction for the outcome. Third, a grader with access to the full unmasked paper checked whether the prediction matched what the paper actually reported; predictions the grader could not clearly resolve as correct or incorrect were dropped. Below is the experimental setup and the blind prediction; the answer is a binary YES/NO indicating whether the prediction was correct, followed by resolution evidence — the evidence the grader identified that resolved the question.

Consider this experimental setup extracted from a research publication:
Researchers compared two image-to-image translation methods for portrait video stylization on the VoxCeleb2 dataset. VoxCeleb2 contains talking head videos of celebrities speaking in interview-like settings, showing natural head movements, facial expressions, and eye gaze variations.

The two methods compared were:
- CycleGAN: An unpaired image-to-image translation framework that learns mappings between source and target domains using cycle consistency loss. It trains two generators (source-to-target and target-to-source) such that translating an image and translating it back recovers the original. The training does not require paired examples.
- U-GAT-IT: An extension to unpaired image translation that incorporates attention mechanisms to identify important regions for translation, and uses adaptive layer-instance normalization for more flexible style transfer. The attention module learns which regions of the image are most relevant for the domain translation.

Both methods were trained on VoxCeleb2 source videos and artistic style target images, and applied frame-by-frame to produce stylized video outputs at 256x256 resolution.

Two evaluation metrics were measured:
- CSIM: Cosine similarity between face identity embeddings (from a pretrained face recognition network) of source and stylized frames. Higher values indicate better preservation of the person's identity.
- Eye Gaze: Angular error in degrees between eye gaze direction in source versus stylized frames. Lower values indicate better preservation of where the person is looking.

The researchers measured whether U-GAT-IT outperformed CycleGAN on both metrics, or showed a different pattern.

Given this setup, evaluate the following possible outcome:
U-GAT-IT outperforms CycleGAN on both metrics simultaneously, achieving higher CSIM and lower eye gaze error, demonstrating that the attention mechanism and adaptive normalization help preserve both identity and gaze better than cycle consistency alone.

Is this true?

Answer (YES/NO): NO